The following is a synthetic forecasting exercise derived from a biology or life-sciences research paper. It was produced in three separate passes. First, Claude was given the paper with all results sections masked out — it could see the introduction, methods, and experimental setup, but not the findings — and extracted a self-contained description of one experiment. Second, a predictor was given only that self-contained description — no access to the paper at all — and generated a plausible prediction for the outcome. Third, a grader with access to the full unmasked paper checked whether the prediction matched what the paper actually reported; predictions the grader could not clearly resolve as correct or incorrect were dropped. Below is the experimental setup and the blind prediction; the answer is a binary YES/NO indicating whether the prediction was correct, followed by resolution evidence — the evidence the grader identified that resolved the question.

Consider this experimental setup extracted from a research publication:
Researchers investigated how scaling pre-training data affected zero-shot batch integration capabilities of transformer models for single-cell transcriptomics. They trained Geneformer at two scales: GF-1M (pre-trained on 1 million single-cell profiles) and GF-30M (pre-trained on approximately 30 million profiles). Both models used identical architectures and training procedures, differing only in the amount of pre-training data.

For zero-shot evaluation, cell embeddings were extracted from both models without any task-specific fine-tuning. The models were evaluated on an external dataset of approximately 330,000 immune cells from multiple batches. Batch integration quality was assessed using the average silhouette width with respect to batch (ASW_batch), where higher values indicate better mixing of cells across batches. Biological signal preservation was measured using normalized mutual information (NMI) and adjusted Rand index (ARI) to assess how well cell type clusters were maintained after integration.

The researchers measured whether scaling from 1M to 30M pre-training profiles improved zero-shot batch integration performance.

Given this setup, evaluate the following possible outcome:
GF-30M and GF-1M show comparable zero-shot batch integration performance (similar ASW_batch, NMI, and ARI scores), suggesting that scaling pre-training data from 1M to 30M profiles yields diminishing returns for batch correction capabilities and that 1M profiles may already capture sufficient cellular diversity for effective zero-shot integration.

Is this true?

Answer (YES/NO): NO